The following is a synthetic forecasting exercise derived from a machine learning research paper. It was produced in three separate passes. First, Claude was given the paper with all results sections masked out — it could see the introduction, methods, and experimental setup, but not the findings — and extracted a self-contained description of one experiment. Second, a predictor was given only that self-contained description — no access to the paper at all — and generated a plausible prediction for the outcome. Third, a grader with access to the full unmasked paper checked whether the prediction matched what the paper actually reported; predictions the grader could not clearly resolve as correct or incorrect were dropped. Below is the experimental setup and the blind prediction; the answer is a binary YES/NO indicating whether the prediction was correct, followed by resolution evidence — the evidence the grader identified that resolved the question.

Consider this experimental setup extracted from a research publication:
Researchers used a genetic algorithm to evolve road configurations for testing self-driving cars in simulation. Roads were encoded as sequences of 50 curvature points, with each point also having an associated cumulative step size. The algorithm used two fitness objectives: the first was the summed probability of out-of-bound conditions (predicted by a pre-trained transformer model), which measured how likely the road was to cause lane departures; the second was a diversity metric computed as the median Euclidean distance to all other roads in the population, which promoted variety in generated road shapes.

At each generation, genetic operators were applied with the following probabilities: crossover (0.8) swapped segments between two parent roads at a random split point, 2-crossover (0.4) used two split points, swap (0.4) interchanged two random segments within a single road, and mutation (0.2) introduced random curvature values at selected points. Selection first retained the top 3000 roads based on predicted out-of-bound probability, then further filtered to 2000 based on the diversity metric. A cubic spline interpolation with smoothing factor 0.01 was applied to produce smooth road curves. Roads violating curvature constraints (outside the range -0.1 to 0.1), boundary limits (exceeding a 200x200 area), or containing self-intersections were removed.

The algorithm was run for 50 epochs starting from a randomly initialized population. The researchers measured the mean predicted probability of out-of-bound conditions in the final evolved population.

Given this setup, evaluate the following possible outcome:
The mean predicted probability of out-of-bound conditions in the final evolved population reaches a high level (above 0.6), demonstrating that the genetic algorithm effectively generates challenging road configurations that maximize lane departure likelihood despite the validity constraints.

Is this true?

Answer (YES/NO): NO